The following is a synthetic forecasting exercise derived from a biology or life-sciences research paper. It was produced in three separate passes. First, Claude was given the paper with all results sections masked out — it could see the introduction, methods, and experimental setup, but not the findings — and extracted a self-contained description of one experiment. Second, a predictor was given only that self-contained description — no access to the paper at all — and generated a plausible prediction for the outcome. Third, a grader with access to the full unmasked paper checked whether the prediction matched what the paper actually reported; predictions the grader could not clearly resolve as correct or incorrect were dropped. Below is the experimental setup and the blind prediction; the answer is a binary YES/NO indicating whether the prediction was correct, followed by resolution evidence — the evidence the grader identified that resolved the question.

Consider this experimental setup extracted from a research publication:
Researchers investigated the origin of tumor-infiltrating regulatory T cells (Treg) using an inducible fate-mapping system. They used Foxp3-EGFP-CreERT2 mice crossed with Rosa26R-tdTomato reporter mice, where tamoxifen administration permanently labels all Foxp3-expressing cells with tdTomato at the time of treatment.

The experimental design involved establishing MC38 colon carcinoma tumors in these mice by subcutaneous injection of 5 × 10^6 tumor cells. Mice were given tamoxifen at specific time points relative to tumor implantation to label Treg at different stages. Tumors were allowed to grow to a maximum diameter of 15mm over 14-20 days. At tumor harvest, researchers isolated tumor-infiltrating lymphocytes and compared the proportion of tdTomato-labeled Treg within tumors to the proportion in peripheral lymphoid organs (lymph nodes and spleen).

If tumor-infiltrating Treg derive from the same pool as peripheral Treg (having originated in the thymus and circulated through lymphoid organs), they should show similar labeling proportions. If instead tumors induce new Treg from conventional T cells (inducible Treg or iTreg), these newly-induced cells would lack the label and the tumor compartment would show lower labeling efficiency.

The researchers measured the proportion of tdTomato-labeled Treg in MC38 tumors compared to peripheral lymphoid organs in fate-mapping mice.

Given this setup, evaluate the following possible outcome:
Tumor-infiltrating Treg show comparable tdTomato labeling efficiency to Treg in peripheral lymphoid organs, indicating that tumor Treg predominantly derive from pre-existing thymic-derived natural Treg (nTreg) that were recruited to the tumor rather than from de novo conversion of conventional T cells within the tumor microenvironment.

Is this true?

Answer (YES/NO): YES